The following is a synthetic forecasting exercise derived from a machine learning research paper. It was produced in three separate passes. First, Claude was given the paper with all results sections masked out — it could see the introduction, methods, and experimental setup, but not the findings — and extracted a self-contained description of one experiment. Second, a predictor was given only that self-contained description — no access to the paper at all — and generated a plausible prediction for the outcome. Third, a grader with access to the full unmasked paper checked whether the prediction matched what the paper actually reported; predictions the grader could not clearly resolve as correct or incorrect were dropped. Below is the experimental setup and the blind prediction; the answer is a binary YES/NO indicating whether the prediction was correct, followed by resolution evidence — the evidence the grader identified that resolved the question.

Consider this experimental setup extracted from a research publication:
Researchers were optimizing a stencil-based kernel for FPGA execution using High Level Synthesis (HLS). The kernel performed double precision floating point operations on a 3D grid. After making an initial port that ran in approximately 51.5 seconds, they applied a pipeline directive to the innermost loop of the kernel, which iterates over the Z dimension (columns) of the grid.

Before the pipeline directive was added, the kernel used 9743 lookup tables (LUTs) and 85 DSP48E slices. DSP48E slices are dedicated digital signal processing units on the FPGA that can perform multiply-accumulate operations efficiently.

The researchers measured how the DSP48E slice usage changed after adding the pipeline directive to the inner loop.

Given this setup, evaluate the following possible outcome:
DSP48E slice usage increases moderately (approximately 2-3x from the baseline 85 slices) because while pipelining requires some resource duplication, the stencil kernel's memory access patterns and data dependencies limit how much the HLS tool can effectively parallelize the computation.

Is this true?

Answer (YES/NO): NO